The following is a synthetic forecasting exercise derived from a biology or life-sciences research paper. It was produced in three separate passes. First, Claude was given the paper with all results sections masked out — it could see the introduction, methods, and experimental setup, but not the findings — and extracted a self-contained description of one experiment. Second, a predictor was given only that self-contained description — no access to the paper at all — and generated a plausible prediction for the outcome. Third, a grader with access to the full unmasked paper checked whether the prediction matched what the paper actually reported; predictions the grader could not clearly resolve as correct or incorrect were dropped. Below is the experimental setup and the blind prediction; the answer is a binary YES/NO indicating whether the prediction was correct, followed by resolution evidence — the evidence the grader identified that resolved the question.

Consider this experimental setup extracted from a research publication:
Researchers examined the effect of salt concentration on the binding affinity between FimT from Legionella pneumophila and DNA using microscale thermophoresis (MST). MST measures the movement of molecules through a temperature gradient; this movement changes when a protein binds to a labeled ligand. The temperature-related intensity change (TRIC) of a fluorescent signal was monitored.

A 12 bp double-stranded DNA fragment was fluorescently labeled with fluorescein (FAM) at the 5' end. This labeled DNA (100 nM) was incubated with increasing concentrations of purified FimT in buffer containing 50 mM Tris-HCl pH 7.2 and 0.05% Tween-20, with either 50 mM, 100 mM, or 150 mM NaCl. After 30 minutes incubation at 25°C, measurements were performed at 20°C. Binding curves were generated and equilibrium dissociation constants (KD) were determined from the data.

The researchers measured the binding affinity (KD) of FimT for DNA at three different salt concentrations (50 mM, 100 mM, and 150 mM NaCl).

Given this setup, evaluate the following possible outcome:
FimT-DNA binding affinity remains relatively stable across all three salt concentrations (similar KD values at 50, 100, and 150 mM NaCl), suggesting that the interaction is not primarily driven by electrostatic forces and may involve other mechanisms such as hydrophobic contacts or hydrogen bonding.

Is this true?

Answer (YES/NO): NO